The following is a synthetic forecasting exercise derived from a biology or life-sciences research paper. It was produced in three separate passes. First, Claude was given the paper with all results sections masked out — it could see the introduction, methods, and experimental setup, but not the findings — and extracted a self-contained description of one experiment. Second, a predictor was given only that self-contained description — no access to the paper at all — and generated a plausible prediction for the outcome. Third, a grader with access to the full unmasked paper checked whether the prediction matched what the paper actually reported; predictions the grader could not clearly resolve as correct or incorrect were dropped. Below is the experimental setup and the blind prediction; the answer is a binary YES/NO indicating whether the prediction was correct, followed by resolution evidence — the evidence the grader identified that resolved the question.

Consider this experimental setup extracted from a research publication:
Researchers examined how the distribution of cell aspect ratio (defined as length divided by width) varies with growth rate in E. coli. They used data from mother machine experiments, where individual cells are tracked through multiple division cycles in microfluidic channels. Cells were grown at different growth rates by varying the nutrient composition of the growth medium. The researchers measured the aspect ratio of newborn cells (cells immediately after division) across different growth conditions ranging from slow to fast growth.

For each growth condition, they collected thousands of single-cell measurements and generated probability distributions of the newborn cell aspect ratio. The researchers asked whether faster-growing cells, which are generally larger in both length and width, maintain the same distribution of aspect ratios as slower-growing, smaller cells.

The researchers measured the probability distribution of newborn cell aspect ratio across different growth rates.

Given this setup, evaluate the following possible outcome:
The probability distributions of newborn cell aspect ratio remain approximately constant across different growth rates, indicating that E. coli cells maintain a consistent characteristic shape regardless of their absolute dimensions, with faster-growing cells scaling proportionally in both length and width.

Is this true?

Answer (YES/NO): YES